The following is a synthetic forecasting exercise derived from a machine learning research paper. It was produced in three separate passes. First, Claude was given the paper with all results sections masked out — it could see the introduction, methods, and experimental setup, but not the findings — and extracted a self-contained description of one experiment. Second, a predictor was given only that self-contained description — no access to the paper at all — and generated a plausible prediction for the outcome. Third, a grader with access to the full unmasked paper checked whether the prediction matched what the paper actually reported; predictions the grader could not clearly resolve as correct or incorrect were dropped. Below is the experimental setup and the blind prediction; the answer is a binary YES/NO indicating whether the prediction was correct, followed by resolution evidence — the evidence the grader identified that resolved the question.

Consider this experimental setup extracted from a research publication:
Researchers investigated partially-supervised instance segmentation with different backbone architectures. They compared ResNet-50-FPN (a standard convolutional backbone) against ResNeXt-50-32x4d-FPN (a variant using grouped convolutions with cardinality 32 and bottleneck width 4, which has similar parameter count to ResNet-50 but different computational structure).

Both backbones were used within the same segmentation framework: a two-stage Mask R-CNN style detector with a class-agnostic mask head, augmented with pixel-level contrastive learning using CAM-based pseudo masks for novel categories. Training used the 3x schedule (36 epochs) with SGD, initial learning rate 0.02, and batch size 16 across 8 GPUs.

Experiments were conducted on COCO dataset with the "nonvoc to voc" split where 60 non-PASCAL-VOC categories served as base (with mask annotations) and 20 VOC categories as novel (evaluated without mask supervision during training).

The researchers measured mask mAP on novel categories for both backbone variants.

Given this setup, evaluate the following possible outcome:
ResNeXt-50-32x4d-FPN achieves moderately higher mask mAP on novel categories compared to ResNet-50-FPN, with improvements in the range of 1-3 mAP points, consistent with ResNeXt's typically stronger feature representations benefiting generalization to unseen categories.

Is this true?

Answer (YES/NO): NO